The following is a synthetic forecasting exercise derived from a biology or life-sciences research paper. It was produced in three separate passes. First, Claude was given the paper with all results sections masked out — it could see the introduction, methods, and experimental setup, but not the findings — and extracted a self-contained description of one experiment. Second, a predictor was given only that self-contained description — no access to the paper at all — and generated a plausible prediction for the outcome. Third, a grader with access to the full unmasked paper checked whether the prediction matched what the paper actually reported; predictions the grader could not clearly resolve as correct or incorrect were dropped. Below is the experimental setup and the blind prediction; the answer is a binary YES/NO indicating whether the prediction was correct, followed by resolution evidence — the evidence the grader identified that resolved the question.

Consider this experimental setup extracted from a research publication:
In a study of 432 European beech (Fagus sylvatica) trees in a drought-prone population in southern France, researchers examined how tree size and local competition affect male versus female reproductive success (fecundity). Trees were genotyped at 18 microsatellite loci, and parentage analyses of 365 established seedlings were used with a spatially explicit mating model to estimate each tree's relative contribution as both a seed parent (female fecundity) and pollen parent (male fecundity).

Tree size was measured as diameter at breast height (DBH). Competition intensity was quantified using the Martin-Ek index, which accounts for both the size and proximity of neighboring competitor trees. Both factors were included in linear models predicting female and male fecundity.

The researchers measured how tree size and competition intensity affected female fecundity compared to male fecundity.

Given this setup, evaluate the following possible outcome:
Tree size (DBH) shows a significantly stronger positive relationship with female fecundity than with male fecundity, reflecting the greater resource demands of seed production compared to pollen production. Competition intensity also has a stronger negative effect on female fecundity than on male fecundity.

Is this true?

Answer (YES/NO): YES